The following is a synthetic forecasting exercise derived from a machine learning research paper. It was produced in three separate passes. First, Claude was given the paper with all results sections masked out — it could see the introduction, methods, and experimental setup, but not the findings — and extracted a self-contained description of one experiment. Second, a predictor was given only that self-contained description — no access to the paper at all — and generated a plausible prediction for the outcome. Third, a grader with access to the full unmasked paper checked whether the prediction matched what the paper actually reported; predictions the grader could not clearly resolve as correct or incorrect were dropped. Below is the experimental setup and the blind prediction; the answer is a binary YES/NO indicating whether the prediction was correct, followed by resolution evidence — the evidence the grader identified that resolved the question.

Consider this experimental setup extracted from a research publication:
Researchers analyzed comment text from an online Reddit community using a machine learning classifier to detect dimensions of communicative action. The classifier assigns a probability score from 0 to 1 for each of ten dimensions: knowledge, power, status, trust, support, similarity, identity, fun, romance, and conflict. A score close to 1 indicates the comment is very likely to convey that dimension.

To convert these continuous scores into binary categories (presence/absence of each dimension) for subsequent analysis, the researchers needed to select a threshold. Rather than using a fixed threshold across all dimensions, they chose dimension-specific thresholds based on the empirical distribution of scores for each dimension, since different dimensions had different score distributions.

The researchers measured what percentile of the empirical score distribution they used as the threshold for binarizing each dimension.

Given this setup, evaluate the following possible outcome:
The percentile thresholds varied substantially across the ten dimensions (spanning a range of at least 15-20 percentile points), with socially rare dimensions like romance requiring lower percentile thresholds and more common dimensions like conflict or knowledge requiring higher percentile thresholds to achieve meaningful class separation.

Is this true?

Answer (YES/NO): NO